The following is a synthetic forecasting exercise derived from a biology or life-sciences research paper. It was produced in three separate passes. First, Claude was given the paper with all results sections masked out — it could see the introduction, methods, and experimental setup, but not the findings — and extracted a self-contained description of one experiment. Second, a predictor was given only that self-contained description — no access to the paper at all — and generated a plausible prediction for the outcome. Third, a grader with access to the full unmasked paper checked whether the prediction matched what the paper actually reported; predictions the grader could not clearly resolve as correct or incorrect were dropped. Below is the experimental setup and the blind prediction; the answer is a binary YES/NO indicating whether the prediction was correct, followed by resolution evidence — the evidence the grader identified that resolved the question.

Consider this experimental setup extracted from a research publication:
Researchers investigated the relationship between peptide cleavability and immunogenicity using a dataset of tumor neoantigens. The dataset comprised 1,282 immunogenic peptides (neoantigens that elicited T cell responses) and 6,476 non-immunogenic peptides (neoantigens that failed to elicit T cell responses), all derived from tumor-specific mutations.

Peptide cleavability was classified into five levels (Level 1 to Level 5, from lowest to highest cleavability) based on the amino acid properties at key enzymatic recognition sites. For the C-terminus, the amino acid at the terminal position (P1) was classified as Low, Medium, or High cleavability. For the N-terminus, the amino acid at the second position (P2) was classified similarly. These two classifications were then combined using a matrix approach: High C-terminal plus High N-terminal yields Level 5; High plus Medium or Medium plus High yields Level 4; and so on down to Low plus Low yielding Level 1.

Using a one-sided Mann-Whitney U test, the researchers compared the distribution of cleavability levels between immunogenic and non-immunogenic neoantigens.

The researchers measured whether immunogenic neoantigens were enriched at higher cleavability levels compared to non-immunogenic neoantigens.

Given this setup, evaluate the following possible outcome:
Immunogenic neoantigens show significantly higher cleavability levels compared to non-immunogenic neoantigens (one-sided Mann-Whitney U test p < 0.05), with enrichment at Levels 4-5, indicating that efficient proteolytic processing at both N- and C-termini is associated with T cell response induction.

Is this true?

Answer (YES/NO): YES